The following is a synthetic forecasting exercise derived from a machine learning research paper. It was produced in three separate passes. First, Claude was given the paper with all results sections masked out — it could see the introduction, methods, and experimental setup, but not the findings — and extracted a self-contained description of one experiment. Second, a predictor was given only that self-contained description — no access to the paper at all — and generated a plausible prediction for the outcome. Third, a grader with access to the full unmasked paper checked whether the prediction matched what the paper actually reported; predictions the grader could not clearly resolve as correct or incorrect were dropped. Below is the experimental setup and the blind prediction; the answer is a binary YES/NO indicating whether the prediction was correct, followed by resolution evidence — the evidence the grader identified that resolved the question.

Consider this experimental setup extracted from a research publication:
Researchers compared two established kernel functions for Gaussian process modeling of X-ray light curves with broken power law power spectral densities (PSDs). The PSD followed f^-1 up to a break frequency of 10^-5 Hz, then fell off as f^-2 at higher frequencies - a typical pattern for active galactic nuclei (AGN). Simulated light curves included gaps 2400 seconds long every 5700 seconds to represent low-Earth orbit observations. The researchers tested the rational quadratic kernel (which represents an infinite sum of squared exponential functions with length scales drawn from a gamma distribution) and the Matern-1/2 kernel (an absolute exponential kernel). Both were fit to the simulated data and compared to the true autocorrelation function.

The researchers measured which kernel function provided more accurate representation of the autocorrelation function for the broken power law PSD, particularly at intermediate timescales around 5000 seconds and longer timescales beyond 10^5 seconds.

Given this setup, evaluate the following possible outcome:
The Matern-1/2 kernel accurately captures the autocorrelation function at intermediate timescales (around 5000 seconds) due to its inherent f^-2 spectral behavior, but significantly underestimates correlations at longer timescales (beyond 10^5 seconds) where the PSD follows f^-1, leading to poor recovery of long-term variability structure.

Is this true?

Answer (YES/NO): YES